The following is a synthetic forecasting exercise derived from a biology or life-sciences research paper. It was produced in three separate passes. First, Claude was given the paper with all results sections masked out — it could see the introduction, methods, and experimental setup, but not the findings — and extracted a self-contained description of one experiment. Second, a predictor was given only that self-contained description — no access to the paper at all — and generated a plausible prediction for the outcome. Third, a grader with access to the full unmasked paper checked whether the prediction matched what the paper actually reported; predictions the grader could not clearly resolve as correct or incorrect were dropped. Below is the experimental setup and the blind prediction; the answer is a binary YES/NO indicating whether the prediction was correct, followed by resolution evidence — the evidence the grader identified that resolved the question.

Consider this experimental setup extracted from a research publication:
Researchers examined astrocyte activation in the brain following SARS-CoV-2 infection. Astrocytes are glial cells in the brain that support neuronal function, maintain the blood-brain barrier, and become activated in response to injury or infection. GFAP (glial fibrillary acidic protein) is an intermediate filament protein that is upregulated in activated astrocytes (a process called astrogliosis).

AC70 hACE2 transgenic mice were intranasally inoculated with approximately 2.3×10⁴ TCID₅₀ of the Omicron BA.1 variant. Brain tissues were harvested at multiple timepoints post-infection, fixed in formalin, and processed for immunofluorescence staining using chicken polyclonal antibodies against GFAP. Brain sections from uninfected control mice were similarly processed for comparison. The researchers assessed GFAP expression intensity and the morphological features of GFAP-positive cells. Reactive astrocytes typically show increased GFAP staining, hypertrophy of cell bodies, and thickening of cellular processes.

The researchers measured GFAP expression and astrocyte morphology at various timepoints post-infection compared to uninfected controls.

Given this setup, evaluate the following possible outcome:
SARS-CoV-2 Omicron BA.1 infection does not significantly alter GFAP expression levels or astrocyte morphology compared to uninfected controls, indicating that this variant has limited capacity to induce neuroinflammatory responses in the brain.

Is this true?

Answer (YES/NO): NO